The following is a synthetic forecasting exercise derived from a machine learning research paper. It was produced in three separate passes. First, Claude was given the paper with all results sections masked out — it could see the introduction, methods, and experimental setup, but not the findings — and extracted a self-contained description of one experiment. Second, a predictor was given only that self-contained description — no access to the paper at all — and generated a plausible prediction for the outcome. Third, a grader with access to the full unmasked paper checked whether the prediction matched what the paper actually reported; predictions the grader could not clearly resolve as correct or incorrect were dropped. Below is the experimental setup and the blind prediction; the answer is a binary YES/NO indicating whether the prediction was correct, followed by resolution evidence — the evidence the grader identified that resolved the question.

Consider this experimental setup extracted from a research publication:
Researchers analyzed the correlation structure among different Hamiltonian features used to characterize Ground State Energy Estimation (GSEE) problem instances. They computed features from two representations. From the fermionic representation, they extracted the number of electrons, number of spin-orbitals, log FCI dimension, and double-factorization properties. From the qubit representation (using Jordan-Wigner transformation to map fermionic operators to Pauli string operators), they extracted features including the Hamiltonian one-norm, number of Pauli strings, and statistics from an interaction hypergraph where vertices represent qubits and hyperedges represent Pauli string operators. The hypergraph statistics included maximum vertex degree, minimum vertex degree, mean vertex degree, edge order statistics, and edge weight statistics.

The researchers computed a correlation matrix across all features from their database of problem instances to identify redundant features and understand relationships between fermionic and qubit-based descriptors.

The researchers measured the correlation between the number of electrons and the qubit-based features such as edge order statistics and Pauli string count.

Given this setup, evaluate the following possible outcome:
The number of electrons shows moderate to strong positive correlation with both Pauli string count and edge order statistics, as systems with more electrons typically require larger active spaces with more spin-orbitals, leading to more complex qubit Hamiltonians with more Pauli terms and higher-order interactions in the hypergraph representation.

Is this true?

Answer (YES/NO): NO